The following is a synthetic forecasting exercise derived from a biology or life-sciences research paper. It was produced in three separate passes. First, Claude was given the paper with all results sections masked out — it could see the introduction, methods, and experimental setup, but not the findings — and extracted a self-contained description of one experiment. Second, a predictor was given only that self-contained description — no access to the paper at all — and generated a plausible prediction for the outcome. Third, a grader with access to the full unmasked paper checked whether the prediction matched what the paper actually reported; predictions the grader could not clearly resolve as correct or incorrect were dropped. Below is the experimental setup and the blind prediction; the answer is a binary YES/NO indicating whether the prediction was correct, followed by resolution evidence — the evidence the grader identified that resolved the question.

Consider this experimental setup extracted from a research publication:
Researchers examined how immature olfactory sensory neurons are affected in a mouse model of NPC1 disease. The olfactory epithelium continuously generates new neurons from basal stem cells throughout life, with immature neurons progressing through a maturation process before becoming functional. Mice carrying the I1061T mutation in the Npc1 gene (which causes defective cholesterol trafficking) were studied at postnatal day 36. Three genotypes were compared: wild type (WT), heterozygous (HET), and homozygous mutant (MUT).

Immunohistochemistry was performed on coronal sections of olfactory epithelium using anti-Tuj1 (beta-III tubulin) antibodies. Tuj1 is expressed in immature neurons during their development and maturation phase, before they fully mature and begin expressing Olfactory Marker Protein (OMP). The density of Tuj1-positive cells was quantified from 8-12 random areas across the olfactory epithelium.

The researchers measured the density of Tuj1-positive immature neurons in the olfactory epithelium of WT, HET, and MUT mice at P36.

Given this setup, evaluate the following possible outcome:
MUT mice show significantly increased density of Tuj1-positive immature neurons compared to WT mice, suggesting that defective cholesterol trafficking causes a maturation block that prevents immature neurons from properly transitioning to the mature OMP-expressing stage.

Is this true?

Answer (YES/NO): NO